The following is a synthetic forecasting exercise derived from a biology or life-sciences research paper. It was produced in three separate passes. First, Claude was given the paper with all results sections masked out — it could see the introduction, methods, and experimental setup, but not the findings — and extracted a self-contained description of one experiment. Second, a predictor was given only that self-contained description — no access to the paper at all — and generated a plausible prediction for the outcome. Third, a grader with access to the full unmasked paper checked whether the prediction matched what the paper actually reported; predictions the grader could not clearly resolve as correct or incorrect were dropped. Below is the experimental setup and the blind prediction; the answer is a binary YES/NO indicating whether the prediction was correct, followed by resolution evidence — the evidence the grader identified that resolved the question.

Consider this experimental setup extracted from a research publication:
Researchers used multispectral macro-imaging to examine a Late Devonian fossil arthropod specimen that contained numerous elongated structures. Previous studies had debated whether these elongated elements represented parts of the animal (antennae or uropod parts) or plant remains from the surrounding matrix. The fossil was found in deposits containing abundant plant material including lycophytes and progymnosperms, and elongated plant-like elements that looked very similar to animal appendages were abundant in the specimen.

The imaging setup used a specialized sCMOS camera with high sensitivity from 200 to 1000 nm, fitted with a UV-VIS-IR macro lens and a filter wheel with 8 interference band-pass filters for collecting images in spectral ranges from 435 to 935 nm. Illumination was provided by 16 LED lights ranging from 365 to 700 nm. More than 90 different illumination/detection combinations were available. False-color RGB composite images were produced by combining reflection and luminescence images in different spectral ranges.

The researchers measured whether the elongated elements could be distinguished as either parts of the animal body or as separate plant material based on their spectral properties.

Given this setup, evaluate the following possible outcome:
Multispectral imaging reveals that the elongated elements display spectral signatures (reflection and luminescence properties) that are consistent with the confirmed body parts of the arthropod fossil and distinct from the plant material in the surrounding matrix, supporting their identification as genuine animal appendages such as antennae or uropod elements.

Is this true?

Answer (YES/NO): NO